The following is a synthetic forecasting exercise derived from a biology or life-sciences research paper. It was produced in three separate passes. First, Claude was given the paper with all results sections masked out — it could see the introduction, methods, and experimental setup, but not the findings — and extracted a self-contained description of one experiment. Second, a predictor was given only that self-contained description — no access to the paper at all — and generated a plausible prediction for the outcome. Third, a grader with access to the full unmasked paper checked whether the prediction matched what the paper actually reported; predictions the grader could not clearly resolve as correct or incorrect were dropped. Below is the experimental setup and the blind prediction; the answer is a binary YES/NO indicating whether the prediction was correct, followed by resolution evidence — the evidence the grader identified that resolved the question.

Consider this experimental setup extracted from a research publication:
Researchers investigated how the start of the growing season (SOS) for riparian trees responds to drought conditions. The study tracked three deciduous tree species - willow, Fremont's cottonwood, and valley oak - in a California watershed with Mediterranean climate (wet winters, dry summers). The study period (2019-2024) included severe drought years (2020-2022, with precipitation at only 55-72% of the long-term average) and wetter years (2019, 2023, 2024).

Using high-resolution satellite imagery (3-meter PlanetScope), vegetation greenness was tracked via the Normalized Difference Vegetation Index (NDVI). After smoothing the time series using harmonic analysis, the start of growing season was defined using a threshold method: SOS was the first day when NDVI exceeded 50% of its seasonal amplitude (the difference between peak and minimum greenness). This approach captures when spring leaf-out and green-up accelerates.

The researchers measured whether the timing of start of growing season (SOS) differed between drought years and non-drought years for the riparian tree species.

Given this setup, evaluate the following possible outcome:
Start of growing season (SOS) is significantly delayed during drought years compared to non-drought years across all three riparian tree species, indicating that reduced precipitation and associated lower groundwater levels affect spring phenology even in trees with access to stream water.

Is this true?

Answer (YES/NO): YES